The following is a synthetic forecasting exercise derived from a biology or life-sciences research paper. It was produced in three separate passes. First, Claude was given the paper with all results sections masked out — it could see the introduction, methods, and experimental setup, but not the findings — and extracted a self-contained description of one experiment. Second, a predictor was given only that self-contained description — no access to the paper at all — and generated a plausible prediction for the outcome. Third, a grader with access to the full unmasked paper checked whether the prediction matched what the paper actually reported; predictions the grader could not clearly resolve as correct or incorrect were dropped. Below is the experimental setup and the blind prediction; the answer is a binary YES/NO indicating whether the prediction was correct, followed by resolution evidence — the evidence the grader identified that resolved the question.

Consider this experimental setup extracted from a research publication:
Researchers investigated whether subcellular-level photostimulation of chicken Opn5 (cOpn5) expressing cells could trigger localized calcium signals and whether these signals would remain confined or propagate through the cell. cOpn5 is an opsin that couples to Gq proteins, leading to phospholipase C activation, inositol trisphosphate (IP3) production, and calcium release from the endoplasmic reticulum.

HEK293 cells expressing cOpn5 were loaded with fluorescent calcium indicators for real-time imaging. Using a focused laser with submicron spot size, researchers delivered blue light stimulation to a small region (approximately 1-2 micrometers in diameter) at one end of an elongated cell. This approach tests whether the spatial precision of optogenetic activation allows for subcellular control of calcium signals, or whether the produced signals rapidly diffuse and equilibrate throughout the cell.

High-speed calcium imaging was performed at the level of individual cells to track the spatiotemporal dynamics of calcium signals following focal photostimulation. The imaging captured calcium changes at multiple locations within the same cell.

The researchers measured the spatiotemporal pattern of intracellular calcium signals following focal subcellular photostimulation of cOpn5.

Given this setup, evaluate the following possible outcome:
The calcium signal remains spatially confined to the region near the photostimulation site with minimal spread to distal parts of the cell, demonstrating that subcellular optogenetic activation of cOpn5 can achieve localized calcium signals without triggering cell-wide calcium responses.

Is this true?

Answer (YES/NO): NO